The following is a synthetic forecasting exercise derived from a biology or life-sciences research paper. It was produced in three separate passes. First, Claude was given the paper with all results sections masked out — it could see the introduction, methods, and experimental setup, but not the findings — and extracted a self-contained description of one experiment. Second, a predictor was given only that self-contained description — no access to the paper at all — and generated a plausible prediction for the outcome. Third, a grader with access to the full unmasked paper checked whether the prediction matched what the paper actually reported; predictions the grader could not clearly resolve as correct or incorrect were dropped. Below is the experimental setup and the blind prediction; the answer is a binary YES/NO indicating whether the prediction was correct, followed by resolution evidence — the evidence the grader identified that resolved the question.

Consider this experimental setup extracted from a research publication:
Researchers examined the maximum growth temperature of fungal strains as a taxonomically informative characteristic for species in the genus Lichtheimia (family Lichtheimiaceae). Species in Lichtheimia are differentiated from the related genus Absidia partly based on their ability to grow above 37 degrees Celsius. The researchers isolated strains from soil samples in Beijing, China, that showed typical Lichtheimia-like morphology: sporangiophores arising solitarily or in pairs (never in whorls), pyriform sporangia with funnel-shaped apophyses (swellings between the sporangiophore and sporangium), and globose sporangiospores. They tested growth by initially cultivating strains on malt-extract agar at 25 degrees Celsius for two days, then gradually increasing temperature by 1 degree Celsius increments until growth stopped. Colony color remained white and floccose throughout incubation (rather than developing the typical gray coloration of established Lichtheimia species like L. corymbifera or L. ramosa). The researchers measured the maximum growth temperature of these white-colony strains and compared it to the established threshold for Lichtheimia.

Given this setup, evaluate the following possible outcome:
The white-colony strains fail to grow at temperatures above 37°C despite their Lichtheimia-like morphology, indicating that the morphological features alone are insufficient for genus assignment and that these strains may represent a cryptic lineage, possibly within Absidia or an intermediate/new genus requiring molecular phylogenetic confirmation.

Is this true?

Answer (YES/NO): NO